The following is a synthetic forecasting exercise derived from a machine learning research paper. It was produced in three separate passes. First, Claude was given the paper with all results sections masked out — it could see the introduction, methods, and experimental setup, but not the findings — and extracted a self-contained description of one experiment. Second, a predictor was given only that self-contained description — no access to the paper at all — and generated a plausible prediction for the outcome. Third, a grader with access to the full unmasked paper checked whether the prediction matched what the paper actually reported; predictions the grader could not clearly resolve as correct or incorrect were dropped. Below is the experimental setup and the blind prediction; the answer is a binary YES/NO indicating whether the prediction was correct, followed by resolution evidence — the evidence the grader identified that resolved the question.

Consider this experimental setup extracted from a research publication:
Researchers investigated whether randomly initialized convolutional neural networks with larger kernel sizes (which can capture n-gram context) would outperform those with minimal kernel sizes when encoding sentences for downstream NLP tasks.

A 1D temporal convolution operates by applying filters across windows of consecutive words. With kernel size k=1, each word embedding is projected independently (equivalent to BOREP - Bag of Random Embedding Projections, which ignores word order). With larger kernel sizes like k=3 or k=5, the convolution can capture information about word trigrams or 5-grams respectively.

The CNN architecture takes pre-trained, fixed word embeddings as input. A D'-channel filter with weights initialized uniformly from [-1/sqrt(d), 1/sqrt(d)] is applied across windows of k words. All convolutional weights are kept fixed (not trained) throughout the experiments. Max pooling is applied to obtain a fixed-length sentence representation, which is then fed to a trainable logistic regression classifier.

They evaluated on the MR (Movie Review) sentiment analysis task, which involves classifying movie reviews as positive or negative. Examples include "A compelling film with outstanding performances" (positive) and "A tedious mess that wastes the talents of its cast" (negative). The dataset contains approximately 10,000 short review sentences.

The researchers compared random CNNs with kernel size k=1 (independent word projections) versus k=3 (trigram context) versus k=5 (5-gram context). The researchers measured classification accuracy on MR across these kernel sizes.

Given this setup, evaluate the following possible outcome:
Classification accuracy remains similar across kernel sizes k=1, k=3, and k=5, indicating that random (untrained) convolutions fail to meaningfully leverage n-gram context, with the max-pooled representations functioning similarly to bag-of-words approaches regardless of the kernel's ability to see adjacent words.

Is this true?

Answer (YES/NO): YES